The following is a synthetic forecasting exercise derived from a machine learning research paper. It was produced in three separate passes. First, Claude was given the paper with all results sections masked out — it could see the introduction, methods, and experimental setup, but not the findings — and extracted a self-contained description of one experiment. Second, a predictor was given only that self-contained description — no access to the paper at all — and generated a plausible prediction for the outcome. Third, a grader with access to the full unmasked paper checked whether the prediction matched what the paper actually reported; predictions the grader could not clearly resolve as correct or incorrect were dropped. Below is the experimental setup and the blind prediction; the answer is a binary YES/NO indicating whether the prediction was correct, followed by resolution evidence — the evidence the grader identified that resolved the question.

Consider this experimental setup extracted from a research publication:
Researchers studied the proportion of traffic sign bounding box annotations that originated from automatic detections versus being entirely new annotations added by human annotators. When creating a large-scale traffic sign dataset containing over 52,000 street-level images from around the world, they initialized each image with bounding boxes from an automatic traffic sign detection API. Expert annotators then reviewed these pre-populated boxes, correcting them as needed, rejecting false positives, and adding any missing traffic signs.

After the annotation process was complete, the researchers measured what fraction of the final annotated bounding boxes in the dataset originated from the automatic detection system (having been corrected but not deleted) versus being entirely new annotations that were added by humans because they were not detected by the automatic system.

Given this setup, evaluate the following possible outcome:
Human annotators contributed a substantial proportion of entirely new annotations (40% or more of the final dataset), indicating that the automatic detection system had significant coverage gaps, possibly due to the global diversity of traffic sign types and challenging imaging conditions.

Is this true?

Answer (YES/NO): YES